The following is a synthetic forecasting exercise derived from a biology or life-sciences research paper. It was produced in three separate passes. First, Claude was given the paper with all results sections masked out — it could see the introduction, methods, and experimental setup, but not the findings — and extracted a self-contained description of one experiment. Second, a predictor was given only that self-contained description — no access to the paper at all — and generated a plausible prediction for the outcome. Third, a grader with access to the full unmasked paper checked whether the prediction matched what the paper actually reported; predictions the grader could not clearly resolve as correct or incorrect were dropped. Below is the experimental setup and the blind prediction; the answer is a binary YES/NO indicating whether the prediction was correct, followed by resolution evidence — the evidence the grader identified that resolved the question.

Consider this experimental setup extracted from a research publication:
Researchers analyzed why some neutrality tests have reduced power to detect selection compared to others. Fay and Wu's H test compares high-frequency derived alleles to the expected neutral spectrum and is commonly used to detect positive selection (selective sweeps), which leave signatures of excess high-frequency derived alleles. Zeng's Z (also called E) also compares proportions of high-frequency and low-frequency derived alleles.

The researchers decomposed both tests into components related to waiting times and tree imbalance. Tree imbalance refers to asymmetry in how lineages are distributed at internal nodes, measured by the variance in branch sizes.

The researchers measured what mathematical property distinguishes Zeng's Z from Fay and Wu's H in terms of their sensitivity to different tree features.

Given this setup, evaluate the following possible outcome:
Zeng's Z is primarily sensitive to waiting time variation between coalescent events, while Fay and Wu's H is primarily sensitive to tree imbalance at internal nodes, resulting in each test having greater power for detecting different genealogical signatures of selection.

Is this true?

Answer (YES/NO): NO